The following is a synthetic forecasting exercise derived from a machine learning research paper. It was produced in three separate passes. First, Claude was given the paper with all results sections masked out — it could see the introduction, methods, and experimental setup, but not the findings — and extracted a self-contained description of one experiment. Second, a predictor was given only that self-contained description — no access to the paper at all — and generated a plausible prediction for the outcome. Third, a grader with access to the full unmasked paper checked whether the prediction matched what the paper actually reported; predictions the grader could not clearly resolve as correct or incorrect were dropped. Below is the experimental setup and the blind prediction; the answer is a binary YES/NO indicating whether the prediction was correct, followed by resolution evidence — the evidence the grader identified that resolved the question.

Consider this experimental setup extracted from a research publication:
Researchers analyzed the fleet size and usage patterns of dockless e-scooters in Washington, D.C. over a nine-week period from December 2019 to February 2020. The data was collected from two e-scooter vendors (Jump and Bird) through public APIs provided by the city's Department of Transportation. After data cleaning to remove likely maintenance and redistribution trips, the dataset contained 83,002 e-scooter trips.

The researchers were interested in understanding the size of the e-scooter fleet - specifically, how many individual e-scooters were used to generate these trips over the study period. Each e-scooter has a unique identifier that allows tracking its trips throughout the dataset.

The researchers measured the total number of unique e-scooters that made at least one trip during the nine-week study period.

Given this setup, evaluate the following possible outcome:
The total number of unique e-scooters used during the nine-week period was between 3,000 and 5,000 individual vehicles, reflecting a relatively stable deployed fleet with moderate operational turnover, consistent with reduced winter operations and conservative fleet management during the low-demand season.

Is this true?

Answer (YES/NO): NO